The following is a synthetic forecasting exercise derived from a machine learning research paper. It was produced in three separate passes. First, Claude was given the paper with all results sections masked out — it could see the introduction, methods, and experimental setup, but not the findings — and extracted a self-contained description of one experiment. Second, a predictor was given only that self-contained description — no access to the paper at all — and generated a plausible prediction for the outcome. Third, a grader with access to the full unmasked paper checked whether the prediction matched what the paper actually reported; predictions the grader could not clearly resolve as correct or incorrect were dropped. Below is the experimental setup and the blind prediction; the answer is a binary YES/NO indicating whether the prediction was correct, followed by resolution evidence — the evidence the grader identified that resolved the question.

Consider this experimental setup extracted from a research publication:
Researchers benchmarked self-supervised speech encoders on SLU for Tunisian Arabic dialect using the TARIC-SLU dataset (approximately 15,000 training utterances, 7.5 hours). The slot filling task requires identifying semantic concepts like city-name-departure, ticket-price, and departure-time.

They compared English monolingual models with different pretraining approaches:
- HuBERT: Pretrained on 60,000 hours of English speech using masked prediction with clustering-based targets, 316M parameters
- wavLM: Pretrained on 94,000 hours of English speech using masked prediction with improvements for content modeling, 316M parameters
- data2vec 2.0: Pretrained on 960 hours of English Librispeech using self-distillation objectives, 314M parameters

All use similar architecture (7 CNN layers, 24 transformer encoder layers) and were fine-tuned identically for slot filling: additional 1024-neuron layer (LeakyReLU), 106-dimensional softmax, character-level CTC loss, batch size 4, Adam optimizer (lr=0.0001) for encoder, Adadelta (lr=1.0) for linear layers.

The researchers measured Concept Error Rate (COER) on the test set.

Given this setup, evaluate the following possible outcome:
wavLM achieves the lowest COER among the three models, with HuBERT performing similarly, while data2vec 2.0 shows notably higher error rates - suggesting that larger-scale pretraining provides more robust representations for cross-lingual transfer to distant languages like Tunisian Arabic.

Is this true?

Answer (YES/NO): NO